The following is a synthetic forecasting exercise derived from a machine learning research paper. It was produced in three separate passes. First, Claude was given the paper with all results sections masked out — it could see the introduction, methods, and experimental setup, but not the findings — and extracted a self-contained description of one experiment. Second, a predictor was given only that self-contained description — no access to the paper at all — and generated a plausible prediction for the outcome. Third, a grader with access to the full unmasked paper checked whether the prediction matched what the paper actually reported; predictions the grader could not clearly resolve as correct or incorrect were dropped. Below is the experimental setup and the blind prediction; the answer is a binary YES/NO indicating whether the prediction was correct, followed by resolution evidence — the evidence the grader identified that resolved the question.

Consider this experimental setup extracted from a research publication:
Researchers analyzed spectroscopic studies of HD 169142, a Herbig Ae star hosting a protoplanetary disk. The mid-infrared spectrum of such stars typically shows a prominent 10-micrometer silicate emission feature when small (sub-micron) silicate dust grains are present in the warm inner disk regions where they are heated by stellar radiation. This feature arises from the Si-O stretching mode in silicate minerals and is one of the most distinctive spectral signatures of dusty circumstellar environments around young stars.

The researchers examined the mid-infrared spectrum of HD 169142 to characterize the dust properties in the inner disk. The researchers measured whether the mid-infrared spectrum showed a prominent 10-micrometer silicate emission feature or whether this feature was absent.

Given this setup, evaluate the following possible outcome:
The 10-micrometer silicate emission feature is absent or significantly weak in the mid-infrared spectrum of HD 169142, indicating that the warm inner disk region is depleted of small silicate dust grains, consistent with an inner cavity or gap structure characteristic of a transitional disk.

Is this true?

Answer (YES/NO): YES